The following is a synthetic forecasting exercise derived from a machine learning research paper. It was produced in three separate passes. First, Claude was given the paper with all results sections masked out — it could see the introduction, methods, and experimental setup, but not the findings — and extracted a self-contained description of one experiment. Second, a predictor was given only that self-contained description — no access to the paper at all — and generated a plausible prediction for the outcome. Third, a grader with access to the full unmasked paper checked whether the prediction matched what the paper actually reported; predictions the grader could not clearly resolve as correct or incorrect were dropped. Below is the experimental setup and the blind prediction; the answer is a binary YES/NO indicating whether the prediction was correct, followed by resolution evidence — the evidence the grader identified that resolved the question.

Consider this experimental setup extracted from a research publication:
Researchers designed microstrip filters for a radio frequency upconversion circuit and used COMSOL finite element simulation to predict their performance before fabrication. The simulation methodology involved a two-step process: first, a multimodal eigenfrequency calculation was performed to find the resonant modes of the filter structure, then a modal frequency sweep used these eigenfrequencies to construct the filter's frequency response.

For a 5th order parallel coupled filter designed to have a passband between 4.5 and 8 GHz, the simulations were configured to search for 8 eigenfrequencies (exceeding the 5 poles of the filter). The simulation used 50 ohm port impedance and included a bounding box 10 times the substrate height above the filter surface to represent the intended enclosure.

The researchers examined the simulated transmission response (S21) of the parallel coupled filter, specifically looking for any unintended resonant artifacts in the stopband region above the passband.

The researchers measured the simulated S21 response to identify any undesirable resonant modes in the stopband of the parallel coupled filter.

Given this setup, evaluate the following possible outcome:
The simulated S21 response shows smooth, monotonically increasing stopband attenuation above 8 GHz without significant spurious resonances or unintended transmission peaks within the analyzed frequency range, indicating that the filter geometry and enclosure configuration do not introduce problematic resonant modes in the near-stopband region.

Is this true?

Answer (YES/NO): NO